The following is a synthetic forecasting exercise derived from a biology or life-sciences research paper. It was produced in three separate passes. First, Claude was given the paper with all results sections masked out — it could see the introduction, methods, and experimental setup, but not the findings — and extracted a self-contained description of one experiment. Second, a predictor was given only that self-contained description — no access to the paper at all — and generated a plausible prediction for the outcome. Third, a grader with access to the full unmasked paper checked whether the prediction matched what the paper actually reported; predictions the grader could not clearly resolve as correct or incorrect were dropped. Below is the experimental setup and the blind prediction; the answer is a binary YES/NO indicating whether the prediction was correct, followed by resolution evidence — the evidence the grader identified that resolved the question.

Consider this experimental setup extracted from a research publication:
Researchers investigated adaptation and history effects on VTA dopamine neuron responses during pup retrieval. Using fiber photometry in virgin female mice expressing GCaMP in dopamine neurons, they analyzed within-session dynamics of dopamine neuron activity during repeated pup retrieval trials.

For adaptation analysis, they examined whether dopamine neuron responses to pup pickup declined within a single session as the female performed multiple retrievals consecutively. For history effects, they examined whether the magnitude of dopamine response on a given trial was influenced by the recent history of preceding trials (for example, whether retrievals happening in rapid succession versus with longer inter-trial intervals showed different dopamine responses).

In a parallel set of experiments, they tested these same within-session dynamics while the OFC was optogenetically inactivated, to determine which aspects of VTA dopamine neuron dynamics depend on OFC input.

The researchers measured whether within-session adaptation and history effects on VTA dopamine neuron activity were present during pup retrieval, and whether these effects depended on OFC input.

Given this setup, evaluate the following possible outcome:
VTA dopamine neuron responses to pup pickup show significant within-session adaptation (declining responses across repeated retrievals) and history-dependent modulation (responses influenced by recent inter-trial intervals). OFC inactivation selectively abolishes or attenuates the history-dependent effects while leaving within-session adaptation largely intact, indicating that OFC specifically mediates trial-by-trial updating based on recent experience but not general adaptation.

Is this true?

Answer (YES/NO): NO